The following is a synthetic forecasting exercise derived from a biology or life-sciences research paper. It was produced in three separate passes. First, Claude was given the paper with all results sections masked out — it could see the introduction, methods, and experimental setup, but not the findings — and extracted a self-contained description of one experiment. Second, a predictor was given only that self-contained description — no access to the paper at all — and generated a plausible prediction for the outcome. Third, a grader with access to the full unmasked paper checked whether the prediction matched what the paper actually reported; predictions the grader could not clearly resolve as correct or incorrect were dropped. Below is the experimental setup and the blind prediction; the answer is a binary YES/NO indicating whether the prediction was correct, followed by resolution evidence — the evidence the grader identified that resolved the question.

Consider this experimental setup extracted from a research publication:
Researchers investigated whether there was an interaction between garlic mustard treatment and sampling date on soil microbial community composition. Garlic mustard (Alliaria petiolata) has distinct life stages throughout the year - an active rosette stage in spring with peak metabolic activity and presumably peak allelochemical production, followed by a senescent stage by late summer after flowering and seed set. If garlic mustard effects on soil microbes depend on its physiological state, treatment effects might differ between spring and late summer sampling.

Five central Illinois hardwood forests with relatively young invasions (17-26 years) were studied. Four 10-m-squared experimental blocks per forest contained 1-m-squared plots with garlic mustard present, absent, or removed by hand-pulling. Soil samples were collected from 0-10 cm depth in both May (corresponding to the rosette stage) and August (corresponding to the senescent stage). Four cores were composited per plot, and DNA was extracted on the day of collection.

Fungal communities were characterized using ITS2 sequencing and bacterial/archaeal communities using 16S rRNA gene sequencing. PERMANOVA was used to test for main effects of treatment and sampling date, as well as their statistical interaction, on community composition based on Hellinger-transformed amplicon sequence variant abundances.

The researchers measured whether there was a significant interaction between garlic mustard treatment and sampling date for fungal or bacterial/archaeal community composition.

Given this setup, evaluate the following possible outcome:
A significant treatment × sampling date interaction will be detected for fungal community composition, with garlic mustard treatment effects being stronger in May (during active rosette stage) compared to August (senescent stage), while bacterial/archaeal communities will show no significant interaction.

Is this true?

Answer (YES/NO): NO